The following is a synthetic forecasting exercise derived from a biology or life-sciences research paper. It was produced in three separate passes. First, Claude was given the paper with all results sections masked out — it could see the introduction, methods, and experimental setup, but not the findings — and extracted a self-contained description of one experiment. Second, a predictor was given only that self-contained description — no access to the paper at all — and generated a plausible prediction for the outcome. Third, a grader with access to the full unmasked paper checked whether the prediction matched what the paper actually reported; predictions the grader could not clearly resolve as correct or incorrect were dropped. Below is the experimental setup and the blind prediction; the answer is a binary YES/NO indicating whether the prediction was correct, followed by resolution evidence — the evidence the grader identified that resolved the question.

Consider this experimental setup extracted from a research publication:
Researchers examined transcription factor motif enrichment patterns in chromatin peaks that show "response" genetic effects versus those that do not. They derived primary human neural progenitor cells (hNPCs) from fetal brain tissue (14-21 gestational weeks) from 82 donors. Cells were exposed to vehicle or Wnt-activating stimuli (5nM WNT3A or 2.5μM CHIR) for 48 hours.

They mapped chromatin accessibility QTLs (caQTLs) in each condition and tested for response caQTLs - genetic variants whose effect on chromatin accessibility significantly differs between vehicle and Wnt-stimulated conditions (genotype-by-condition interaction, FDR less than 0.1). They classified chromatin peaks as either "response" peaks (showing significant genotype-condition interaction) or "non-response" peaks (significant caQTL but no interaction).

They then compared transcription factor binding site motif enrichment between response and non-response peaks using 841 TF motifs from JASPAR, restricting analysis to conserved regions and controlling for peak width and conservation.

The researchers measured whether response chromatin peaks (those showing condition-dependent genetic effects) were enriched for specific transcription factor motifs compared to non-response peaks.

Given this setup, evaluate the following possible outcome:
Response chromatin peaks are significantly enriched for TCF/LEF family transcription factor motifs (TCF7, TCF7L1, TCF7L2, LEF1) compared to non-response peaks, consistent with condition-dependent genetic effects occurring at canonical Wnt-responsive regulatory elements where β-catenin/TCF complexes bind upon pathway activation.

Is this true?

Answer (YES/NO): YES